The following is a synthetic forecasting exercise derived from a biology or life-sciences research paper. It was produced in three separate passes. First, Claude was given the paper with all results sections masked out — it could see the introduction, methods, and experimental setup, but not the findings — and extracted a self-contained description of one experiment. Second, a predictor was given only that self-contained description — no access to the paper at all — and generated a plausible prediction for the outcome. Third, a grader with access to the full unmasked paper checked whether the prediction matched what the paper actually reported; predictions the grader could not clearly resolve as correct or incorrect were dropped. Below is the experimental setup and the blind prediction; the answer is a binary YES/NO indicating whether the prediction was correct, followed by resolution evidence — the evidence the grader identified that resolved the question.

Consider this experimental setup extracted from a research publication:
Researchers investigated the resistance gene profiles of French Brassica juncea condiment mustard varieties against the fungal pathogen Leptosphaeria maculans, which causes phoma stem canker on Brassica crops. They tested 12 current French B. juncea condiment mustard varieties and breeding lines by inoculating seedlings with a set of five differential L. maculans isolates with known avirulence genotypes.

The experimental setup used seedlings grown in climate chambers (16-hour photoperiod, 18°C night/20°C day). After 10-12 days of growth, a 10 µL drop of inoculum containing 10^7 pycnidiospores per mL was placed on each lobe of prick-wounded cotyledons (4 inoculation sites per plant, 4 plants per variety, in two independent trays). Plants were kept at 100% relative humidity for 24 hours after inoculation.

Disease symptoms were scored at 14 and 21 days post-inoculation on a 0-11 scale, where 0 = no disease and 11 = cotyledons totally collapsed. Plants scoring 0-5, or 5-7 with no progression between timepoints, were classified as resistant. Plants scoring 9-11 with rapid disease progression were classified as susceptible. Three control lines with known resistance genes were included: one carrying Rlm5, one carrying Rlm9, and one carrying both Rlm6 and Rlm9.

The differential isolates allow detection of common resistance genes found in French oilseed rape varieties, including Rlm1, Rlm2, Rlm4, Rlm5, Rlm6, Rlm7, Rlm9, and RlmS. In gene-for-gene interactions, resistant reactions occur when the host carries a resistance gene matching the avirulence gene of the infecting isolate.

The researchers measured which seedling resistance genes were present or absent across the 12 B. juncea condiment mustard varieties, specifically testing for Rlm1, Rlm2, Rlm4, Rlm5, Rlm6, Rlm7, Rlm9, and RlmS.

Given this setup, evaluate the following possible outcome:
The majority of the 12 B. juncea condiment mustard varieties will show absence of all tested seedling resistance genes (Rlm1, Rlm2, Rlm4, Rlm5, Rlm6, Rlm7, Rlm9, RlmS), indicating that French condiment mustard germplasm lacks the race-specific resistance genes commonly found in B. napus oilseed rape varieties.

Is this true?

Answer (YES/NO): NO